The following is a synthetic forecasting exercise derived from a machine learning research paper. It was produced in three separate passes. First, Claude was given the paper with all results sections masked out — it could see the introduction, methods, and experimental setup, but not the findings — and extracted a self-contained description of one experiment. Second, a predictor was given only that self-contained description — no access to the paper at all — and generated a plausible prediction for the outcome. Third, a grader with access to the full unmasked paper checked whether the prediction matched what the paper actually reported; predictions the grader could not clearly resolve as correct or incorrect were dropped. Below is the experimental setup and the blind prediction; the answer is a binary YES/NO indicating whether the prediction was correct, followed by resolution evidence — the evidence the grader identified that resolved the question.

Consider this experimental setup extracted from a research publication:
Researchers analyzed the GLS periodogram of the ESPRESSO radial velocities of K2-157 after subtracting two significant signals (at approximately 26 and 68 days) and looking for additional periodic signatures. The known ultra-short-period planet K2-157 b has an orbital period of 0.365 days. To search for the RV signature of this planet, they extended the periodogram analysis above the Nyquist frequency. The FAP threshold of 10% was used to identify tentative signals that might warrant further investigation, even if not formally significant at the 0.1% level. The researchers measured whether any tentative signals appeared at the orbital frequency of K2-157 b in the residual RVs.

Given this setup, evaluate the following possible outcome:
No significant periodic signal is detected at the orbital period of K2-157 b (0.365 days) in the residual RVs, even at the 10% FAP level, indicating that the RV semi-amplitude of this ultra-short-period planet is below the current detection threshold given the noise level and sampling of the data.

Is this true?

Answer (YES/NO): NO